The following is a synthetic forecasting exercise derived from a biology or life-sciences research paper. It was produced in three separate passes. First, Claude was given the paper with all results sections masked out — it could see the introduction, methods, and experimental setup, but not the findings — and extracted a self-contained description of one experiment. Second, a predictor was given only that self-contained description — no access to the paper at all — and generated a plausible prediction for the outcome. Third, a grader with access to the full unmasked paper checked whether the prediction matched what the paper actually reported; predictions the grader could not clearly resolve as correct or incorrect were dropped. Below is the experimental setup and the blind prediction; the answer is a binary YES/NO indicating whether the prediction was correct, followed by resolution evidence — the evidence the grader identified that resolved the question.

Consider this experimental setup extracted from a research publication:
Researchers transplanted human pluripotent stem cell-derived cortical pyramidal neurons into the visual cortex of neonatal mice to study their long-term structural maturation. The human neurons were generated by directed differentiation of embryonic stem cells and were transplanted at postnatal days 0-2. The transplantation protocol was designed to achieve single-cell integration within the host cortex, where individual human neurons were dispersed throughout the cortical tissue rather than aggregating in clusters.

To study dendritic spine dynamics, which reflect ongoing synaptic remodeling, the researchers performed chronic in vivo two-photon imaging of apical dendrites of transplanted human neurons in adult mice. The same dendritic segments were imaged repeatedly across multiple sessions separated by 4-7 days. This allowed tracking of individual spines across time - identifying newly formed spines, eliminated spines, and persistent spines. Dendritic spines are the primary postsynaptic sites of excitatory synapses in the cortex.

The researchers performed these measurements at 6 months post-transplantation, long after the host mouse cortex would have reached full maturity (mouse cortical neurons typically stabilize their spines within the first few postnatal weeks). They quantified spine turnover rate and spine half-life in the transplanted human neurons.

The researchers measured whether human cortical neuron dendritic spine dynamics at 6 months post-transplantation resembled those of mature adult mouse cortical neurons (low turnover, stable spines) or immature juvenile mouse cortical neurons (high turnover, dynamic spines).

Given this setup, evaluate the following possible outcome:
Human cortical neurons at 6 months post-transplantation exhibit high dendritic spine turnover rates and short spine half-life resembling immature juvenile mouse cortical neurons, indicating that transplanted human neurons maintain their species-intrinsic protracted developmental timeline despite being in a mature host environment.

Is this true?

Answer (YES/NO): YES